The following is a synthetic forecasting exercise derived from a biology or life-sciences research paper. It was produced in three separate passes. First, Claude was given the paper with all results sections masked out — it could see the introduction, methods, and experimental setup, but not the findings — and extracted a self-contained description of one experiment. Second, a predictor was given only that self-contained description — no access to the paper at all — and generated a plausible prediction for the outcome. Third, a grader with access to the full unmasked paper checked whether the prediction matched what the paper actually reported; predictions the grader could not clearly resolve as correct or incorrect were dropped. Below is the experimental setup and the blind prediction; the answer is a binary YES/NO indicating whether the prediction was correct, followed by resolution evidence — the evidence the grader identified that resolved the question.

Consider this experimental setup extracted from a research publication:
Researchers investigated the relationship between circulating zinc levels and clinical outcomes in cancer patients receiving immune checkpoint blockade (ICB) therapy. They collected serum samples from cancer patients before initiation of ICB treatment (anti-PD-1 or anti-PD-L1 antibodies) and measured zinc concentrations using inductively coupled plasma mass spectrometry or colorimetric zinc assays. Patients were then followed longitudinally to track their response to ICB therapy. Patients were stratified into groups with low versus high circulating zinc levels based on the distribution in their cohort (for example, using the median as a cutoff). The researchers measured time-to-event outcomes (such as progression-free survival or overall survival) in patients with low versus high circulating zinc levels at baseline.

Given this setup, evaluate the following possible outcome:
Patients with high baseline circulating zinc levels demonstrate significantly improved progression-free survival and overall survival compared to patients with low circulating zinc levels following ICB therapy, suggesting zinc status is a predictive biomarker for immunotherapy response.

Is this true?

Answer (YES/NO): YES